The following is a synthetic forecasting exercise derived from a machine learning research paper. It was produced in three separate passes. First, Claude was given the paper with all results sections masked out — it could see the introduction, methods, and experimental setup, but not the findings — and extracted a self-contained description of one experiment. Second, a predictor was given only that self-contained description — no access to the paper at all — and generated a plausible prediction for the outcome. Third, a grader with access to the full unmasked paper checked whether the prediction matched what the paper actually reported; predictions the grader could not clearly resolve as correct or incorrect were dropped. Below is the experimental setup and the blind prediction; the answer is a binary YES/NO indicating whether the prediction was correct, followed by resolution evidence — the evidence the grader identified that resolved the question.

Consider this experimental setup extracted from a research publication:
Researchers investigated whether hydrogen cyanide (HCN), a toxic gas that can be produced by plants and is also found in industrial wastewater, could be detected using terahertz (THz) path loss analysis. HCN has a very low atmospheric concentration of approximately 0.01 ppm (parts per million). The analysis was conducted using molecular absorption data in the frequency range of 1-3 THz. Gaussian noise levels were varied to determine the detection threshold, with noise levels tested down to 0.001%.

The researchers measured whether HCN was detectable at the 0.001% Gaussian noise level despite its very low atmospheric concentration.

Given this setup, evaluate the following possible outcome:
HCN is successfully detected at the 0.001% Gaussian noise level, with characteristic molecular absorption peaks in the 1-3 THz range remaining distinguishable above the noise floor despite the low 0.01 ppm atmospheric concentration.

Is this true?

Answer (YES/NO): YES